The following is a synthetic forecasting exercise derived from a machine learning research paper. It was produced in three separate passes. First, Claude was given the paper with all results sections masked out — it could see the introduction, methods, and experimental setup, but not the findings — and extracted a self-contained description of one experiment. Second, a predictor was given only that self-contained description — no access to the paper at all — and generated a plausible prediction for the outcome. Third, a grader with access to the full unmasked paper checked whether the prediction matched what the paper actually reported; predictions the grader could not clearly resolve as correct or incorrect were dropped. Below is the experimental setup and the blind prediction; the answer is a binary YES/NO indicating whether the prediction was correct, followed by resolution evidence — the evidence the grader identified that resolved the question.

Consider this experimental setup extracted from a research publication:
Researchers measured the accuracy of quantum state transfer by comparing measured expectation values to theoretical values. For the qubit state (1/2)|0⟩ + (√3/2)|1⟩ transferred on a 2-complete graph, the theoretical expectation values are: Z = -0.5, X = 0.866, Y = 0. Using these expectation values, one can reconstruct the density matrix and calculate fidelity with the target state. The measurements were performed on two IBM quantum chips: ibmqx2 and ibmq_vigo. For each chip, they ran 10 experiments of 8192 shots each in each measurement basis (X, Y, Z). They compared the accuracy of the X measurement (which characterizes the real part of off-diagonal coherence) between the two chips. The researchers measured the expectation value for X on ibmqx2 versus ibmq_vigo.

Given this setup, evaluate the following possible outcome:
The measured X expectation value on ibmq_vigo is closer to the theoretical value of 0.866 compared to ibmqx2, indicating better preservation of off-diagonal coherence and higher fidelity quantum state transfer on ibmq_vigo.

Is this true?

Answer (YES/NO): NO